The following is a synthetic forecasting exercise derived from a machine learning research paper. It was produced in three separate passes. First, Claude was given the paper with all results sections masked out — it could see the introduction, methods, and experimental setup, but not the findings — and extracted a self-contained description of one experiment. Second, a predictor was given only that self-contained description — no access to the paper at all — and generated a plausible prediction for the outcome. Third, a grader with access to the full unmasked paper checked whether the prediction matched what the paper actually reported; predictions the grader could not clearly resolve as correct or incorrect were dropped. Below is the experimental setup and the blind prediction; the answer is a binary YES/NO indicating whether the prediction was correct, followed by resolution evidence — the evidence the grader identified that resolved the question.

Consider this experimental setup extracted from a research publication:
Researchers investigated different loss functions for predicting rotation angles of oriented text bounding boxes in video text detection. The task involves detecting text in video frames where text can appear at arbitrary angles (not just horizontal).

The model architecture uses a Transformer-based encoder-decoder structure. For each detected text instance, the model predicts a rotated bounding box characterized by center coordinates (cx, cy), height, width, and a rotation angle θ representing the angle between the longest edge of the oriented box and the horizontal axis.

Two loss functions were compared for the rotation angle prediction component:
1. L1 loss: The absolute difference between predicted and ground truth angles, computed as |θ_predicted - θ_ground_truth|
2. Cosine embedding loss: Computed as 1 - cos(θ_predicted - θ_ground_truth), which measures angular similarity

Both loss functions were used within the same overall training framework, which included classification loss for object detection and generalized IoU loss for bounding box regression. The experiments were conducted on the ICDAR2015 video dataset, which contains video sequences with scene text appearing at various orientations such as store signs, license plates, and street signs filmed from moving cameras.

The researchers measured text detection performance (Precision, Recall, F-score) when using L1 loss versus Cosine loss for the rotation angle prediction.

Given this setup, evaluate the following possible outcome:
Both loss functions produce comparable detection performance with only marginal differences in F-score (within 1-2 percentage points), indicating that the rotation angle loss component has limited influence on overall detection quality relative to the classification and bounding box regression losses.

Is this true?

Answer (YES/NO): NO